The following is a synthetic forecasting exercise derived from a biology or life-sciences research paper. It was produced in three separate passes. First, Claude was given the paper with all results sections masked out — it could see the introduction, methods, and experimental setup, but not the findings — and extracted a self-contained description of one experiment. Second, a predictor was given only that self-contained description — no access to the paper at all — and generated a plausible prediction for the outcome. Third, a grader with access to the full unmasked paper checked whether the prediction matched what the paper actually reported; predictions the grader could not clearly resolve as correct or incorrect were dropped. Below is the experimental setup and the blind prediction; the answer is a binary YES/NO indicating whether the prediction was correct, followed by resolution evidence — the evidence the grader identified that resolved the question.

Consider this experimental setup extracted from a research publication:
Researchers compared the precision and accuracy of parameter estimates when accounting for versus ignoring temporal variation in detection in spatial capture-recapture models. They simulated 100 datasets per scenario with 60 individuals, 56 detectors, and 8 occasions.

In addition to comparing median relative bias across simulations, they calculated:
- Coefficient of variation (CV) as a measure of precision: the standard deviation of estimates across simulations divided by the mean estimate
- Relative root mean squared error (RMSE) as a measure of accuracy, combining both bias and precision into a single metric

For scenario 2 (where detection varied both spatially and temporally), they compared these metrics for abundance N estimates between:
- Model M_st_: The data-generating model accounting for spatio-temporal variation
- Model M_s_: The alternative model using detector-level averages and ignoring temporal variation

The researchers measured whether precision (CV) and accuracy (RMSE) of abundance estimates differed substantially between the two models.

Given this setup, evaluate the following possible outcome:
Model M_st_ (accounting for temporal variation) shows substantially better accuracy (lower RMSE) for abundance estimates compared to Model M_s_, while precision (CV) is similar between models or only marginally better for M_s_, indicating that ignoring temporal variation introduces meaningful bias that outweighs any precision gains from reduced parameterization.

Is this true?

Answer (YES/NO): NO